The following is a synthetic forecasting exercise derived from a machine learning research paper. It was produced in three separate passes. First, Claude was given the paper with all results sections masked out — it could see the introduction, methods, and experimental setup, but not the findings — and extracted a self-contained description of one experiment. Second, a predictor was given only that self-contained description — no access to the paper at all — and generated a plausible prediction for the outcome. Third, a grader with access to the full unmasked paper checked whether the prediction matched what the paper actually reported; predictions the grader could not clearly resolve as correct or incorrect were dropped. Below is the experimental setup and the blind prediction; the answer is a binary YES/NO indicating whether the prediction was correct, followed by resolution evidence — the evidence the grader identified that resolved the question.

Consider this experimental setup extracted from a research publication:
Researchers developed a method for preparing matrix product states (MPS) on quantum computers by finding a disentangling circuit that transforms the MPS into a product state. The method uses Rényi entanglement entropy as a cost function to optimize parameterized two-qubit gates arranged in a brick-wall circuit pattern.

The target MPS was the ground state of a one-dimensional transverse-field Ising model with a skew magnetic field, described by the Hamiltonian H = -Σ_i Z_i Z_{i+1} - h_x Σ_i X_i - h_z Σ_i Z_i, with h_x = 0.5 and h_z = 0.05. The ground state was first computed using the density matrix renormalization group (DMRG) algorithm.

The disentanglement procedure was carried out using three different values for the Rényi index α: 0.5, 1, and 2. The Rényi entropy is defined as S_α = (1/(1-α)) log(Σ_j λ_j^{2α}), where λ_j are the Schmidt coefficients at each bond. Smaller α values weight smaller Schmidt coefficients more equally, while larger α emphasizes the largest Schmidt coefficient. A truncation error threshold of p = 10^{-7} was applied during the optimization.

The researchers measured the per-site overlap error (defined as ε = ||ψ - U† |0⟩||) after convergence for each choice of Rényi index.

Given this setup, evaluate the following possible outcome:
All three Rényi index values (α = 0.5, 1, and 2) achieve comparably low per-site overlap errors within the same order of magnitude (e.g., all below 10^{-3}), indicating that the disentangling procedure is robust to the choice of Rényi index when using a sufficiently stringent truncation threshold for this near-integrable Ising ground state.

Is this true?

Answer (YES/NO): YES